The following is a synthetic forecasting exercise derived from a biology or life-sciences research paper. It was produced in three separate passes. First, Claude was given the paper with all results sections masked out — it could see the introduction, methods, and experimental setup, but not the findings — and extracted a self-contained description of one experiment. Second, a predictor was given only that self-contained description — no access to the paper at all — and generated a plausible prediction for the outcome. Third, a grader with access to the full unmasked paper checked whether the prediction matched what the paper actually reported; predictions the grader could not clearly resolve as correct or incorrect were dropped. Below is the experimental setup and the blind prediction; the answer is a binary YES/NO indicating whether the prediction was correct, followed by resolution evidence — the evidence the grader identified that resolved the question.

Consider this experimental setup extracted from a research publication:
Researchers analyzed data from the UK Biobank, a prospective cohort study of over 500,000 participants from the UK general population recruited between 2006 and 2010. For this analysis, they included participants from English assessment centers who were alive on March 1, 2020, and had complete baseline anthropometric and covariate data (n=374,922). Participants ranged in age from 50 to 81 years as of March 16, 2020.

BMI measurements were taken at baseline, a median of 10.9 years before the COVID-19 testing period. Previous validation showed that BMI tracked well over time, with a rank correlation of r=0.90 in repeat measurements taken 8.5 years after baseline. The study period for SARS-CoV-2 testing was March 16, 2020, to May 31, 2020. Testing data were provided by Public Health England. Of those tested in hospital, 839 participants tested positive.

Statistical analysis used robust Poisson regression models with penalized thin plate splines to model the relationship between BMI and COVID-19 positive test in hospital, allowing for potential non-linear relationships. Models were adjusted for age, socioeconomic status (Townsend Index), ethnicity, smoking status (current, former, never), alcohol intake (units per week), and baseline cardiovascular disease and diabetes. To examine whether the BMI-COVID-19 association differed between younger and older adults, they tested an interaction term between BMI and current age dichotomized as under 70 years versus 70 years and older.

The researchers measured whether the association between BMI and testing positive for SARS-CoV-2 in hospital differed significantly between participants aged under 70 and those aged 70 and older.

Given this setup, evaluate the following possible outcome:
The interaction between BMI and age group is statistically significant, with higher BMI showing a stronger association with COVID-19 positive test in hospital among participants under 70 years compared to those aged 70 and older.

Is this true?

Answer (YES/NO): NO